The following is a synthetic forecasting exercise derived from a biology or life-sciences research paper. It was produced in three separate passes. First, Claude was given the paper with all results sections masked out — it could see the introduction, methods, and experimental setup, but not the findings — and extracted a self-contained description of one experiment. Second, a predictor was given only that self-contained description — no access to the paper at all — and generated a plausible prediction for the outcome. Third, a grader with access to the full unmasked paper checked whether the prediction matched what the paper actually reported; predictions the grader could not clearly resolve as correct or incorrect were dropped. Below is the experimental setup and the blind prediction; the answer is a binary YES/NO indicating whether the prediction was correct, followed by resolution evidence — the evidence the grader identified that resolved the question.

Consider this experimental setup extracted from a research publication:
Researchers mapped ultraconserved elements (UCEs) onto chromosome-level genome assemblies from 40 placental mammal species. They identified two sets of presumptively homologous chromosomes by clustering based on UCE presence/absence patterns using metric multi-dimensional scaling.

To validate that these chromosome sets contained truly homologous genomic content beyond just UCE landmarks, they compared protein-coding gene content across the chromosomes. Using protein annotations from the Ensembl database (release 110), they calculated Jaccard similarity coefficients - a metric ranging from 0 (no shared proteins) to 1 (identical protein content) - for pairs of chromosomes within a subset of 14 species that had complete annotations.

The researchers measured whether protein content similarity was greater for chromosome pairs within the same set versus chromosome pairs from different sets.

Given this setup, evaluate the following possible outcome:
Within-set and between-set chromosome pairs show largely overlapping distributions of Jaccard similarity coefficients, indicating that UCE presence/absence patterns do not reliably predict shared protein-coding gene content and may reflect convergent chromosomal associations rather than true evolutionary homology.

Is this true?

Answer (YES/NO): NO